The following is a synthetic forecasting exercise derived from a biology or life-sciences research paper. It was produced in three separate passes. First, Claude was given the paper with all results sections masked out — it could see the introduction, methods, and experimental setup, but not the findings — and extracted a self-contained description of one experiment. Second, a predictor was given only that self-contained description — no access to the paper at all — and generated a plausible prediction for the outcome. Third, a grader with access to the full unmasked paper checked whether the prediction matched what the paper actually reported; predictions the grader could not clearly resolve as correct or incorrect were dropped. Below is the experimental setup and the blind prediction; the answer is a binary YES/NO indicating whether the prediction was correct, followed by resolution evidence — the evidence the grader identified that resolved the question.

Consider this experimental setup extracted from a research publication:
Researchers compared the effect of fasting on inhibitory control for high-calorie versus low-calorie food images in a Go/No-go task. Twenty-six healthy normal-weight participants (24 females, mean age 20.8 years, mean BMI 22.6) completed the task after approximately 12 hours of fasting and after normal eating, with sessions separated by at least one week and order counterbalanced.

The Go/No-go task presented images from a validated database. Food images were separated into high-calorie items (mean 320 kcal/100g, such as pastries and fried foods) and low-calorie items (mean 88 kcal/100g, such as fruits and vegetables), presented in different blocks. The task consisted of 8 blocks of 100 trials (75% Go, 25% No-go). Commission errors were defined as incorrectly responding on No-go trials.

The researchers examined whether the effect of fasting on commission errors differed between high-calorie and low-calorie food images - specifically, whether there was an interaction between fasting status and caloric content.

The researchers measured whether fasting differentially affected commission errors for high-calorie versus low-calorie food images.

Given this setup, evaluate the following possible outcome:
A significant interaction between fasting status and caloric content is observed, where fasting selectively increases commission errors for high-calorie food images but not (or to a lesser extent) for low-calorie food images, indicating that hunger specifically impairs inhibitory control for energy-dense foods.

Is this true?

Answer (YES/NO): NO